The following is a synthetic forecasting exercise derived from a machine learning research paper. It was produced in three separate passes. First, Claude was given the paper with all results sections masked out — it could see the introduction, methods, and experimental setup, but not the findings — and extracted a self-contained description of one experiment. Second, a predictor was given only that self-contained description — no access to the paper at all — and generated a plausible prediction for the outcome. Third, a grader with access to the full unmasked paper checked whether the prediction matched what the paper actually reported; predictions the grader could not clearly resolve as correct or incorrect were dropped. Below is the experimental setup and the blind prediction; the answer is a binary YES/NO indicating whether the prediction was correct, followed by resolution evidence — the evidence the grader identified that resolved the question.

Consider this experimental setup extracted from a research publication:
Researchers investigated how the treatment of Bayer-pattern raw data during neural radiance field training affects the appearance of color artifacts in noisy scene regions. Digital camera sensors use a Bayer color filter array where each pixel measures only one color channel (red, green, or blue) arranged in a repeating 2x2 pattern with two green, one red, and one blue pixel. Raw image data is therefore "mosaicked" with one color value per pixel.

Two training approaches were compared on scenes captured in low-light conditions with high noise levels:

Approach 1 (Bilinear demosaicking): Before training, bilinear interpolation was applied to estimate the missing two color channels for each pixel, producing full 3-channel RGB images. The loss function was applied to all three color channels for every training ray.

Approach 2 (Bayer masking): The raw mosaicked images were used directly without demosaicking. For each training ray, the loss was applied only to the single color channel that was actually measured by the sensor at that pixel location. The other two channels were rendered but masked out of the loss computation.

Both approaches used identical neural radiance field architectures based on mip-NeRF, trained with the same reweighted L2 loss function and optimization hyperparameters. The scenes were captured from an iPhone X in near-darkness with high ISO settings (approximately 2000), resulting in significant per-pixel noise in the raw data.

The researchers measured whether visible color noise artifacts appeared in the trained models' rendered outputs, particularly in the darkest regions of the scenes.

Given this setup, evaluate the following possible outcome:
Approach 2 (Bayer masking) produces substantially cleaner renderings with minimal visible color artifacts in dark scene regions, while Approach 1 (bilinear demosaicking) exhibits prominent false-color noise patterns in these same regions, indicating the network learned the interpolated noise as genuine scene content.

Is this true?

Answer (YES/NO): YES